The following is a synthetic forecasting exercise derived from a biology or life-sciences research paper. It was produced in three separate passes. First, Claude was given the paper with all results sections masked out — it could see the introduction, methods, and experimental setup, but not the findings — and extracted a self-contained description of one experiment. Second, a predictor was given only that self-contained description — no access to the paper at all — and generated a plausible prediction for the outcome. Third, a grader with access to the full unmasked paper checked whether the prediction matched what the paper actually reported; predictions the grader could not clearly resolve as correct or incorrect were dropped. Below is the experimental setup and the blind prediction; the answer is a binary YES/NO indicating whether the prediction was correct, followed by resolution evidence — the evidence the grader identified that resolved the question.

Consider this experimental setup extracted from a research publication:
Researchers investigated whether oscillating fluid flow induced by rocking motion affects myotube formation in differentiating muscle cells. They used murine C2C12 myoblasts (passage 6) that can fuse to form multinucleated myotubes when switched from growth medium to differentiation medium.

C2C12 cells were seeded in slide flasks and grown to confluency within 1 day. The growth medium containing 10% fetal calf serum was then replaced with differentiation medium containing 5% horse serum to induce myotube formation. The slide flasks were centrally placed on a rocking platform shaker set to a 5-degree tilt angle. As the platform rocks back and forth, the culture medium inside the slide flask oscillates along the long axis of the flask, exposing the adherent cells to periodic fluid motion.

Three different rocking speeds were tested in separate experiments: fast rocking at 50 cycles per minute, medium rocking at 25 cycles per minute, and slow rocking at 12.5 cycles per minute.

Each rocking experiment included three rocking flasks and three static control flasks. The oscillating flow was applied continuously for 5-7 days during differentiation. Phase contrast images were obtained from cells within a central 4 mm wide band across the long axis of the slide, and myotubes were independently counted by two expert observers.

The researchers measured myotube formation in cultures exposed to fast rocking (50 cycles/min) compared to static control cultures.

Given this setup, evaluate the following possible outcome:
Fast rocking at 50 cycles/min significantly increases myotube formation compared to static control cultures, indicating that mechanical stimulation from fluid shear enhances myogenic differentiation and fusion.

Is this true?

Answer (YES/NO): NO